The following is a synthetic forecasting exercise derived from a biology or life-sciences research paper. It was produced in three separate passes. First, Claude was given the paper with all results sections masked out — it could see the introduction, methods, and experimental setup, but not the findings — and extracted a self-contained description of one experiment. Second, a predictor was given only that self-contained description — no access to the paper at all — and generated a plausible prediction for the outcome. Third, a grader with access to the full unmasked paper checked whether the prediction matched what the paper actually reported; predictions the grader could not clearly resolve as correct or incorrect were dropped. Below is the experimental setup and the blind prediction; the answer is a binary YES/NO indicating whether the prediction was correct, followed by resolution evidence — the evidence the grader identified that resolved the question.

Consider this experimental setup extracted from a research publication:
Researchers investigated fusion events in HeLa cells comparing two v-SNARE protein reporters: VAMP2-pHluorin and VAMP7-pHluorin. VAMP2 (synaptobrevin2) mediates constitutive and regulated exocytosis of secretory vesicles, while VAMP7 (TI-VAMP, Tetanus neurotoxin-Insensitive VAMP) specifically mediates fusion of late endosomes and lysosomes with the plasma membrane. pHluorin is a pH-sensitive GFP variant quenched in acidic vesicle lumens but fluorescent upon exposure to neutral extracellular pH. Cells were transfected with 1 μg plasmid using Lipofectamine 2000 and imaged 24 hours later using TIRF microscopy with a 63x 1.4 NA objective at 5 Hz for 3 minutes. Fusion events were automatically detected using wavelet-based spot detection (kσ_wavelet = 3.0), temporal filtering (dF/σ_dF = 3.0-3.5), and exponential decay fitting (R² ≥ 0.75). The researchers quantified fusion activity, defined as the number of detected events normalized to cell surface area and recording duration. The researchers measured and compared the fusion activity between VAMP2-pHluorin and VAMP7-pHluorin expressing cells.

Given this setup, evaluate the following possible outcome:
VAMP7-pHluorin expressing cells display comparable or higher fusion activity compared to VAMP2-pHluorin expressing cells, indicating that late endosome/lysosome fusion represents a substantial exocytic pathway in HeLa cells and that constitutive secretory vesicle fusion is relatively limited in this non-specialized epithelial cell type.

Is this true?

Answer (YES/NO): YES